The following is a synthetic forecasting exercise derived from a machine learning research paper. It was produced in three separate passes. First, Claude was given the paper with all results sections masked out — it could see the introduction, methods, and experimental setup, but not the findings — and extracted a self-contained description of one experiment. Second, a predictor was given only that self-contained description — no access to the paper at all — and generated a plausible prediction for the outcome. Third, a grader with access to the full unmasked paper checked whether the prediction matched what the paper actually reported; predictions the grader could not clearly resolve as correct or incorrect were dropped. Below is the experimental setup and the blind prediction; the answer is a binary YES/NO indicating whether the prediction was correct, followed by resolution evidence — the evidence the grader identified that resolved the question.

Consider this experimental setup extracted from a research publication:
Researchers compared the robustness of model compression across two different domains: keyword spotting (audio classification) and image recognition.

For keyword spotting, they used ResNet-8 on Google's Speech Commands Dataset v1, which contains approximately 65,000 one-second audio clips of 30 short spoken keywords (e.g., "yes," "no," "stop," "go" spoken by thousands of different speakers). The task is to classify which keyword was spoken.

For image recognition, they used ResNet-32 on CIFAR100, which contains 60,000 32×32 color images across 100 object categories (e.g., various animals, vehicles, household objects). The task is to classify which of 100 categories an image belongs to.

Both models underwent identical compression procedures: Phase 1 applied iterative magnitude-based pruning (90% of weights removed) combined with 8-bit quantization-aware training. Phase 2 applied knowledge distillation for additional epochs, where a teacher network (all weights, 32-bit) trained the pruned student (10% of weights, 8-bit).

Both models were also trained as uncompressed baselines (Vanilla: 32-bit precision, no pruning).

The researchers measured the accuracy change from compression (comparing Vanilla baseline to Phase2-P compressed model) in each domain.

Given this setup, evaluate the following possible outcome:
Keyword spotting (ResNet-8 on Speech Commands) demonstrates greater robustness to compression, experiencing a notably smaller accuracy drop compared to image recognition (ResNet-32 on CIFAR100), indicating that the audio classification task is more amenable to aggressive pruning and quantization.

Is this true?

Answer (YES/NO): NO